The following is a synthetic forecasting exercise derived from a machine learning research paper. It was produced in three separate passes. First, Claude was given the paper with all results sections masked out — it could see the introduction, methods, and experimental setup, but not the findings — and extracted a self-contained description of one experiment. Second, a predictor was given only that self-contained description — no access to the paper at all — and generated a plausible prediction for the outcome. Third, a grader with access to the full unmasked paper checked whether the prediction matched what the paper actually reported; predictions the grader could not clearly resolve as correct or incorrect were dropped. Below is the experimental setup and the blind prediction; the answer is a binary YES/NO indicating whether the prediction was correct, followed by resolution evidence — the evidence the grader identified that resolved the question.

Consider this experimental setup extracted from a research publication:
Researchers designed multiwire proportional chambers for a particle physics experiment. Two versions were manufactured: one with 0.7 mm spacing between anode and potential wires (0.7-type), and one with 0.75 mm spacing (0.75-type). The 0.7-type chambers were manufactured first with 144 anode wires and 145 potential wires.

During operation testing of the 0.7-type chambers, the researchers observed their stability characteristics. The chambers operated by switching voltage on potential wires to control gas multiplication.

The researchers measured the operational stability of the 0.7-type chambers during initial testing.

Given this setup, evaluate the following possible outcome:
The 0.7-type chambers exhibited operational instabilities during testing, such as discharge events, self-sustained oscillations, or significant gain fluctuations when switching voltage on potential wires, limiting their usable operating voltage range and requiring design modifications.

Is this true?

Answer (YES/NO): YES